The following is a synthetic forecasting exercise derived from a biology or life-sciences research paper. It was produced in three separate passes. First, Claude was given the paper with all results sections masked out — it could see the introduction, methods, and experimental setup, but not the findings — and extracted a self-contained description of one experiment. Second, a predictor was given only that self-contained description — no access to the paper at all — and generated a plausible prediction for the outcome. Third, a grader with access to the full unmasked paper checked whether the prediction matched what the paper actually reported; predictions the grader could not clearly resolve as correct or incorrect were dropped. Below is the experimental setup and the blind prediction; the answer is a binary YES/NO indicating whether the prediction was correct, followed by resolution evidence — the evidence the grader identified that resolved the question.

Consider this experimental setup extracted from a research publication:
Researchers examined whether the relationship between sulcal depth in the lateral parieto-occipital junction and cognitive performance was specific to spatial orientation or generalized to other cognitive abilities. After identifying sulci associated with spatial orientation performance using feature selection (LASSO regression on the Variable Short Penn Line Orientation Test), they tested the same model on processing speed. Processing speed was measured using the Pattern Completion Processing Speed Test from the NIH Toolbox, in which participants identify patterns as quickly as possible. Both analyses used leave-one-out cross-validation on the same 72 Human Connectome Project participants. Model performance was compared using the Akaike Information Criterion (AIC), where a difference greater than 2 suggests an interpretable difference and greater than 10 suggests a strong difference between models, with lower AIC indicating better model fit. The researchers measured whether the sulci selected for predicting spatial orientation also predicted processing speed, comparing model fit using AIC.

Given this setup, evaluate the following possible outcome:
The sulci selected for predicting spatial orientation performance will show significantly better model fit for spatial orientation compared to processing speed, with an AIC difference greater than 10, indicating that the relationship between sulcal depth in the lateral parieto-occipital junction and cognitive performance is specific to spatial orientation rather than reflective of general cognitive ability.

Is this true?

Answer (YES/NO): YES